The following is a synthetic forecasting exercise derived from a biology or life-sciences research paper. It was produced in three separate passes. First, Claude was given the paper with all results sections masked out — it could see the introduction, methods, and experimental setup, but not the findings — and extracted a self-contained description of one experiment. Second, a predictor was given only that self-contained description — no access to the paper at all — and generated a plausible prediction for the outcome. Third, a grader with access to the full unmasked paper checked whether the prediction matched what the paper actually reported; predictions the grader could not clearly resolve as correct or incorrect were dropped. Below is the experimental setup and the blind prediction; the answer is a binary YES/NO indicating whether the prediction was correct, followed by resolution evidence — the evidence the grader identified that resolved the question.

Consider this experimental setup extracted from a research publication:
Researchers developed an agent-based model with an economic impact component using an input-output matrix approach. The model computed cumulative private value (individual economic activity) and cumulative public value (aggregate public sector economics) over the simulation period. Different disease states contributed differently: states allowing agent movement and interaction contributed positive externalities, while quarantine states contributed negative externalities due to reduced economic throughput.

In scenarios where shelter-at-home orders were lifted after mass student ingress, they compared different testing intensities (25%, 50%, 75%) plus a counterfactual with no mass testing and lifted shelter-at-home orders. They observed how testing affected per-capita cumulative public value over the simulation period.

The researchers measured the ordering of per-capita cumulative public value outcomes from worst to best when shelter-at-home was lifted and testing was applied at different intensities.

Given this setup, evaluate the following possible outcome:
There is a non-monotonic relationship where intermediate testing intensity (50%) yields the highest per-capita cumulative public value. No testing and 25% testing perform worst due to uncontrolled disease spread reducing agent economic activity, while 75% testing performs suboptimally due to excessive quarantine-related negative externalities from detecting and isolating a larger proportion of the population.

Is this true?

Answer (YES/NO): NO